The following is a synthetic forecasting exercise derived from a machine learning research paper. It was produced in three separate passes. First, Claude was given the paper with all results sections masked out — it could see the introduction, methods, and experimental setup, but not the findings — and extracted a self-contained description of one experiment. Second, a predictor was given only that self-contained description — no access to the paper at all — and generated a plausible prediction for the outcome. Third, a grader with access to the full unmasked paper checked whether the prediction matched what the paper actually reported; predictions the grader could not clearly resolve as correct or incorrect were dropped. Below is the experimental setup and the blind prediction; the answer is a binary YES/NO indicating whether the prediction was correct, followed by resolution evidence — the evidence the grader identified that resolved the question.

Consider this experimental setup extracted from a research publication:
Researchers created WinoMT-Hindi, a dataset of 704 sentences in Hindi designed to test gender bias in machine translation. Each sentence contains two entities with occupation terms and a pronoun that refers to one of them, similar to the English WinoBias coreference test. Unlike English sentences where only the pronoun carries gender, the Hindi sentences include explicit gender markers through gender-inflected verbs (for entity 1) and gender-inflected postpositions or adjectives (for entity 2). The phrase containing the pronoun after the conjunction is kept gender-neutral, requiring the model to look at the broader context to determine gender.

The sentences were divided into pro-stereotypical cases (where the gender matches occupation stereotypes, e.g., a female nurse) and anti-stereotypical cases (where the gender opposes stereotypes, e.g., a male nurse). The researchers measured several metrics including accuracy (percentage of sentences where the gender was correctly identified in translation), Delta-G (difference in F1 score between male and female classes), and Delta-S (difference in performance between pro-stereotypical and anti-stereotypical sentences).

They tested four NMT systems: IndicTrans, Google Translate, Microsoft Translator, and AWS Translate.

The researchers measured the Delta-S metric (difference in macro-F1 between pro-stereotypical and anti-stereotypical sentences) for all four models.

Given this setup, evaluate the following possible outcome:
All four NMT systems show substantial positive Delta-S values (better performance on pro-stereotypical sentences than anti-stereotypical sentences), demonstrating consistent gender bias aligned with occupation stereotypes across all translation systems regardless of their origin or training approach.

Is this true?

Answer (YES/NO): NO